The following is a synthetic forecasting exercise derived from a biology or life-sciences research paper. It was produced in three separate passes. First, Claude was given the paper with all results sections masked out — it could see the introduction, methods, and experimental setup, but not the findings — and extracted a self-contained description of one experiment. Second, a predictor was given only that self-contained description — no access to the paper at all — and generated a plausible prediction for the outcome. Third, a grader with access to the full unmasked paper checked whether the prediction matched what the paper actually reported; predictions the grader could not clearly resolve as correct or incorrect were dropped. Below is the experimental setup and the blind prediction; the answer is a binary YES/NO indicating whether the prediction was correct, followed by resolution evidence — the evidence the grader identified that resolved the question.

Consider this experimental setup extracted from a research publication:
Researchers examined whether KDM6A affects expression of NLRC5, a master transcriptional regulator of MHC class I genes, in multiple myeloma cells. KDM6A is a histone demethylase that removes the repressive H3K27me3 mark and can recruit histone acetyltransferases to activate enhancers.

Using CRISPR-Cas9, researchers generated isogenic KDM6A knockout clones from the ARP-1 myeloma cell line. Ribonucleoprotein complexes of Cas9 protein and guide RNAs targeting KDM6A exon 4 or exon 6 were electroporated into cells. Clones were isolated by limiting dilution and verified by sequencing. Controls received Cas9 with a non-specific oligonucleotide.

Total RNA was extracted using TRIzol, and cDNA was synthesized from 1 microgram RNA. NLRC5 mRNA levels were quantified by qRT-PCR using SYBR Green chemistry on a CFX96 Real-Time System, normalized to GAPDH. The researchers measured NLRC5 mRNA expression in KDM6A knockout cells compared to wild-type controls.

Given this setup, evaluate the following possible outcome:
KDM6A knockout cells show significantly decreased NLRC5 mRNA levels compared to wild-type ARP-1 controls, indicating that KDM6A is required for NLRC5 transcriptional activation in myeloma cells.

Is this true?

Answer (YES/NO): YES